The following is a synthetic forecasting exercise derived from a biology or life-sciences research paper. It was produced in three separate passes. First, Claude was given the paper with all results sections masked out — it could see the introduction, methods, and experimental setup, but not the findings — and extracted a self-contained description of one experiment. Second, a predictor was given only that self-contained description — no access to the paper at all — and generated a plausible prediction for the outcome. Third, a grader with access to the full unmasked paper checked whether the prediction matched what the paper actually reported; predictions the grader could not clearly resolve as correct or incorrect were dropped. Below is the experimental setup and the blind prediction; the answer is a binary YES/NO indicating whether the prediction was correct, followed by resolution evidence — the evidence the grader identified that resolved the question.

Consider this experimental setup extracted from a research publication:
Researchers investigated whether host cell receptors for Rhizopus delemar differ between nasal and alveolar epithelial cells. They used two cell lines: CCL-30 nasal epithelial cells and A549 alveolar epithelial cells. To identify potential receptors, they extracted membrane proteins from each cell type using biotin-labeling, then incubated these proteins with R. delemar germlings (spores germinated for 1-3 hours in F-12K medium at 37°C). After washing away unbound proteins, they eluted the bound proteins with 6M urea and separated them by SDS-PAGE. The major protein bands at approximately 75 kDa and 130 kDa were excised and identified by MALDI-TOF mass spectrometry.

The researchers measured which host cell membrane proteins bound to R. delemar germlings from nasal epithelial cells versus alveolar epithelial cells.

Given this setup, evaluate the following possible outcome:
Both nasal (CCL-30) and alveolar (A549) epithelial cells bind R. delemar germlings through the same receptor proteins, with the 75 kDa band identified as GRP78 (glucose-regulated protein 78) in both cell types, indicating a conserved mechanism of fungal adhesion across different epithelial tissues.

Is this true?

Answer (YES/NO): NO